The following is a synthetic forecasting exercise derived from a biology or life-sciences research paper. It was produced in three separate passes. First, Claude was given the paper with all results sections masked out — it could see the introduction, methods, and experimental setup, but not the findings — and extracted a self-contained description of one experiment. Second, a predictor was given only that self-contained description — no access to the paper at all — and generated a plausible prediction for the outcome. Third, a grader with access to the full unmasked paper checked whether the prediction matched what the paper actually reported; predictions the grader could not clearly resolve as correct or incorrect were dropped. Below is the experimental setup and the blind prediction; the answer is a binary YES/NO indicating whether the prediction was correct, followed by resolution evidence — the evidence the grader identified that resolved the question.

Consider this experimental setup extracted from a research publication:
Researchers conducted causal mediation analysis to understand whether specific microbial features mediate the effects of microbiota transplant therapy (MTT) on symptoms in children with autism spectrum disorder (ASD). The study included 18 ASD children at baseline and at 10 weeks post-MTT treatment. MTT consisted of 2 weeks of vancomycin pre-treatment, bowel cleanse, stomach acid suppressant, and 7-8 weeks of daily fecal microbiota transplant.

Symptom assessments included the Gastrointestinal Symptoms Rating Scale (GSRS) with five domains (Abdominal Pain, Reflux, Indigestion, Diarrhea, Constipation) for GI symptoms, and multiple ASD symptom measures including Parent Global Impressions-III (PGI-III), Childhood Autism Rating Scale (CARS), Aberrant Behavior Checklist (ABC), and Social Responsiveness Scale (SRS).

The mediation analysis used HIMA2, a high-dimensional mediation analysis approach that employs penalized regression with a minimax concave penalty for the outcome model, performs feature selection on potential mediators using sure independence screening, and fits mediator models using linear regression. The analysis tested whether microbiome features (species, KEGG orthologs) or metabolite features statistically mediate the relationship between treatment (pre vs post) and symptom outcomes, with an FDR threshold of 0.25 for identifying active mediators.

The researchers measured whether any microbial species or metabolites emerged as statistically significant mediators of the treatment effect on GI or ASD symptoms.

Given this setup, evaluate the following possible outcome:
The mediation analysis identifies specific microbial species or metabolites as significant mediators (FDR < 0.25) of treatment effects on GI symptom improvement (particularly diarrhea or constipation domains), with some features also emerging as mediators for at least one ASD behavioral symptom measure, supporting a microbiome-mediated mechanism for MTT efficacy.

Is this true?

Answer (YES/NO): NO